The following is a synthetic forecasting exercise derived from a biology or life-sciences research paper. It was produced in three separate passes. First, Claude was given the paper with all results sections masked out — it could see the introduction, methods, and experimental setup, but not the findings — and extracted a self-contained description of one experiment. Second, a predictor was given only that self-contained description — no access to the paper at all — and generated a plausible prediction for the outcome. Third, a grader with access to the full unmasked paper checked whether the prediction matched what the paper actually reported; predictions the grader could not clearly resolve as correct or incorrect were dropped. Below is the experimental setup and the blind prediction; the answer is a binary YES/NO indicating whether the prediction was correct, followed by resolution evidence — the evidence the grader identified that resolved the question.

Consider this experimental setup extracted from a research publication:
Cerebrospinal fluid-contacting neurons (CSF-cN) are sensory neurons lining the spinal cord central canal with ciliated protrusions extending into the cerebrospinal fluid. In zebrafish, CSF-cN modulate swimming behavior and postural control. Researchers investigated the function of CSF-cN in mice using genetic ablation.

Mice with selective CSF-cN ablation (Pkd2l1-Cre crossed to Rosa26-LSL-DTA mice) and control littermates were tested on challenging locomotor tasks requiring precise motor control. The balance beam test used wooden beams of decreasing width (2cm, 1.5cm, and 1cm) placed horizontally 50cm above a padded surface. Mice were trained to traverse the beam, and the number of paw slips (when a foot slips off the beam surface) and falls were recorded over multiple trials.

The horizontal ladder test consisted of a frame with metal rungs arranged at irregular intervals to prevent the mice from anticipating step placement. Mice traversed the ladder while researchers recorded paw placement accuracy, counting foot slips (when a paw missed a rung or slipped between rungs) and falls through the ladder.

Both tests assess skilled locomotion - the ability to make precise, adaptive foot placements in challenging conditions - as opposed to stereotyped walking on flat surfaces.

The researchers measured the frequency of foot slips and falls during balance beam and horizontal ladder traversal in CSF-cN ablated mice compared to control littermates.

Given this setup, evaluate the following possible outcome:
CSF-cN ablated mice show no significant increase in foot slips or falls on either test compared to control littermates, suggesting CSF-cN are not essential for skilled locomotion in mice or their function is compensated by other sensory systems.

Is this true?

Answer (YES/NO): NO